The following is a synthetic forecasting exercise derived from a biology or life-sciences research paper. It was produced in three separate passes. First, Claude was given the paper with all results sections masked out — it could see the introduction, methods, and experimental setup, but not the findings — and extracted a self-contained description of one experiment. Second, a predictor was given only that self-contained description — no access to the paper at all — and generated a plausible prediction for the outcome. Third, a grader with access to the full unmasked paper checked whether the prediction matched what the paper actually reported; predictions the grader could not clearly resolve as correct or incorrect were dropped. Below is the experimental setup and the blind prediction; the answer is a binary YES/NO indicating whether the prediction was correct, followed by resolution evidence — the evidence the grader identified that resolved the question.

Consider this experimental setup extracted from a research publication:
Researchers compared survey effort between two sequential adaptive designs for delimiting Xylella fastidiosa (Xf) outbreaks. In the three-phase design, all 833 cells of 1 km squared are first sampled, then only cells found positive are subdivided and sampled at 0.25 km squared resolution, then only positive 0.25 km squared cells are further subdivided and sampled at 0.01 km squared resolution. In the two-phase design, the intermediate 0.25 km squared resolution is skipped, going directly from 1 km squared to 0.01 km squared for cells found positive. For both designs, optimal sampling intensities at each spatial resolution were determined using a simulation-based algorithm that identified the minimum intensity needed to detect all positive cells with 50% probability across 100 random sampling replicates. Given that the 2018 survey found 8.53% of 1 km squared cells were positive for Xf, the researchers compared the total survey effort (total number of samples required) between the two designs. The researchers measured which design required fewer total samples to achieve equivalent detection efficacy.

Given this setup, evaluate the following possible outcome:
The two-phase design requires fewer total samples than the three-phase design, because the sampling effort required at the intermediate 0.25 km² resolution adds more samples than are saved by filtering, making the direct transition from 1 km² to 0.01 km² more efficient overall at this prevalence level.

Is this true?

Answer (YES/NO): NO